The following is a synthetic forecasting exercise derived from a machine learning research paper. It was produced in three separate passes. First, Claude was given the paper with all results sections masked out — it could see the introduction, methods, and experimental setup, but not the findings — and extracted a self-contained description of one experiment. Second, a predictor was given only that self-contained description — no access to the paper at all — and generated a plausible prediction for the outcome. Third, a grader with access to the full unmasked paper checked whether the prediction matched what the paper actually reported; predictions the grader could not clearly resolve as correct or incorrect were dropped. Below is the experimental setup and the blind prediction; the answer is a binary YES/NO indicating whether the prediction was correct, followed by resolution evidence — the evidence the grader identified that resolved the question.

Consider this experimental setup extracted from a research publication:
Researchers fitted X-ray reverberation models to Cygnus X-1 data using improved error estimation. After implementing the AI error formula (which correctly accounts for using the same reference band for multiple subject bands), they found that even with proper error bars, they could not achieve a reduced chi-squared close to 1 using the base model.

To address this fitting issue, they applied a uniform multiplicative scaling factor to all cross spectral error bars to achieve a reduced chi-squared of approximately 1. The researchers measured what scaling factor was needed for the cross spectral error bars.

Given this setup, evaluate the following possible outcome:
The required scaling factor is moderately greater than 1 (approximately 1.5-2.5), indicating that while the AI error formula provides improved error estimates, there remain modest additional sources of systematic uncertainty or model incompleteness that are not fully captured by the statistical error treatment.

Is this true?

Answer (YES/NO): NO